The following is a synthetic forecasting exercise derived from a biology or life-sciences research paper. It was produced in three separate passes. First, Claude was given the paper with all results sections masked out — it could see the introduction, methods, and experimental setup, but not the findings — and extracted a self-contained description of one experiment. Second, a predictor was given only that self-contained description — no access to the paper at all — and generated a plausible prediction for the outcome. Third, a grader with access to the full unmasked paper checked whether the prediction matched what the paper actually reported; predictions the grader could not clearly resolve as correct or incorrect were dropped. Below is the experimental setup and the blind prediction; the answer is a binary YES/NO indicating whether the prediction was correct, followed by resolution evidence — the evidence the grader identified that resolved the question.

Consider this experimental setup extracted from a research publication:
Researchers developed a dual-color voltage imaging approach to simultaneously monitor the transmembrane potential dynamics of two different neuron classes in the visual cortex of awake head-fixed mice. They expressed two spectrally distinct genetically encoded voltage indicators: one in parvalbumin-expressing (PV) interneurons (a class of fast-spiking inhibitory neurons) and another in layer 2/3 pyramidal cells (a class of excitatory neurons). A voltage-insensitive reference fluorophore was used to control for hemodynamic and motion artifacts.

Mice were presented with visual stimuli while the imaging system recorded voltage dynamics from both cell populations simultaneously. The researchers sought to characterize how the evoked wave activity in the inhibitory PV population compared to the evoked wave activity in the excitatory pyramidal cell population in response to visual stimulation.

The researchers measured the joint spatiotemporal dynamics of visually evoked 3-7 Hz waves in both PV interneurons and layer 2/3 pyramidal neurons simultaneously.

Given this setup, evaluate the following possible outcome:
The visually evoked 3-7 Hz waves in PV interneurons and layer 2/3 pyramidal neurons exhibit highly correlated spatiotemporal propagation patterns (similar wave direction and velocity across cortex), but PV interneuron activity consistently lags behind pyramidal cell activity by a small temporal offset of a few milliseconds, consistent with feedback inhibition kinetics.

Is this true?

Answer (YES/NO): YES